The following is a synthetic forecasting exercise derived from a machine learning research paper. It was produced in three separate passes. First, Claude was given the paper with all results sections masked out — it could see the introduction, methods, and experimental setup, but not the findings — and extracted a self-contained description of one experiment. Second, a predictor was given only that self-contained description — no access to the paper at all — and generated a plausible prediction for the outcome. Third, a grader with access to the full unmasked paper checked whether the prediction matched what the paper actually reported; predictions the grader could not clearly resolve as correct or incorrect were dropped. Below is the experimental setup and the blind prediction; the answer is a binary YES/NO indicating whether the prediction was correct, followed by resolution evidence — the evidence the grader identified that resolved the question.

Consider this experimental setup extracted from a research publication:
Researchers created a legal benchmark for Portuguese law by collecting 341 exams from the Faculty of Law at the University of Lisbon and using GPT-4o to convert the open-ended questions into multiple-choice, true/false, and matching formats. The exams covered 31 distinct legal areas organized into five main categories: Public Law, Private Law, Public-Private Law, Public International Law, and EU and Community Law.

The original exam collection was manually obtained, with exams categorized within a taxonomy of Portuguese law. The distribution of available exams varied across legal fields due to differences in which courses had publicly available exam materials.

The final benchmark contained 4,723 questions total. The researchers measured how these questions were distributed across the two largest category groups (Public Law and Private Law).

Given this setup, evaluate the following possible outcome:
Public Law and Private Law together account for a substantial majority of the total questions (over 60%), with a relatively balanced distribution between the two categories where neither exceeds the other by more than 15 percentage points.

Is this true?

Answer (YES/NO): YES